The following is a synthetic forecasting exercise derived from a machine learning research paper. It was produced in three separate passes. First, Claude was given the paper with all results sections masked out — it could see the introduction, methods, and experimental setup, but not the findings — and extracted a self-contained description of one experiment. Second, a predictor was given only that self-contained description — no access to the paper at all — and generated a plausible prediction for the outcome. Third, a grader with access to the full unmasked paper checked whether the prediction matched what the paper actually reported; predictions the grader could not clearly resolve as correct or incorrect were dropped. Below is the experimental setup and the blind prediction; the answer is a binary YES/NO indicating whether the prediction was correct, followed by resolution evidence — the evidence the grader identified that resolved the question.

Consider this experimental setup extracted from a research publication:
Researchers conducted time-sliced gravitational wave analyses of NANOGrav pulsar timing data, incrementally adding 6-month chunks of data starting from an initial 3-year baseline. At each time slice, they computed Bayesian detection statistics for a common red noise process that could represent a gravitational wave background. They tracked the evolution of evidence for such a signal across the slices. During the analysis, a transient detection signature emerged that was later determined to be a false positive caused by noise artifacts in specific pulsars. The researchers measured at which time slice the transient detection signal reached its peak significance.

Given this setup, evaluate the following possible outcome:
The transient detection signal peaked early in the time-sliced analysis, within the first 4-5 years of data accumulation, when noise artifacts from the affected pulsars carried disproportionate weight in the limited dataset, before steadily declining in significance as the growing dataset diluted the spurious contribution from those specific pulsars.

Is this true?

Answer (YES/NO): NO